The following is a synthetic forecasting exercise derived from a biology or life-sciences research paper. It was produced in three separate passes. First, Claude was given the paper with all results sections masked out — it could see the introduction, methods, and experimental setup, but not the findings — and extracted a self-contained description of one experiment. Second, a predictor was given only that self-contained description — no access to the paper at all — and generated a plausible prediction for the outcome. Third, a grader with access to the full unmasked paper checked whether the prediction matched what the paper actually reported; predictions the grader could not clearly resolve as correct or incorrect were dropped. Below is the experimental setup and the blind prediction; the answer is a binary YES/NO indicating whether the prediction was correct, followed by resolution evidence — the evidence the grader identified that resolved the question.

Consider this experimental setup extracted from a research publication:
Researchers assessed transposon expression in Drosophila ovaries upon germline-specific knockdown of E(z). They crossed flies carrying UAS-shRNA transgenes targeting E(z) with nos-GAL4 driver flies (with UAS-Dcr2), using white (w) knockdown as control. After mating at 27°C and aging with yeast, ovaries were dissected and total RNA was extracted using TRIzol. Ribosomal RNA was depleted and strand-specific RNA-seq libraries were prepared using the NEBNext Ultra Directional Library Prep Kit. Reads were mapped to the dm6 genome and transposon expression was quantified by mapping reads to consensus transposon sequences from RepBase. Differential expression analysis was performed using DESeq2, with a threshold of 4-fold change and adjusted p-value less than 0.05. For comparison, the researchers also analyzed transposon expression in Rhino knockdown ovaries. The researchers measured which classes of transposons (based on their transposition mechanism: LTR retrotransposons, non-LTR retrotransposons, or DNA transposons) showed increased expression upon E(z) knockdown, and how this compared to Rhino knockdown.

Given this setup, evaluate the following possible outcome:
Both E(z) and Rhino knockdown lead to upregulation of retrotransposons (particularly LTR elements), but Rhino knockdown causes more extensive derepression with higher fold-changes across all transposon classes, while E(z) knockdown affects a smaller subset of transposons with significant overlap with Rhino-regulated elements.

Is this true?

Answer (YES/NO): NO